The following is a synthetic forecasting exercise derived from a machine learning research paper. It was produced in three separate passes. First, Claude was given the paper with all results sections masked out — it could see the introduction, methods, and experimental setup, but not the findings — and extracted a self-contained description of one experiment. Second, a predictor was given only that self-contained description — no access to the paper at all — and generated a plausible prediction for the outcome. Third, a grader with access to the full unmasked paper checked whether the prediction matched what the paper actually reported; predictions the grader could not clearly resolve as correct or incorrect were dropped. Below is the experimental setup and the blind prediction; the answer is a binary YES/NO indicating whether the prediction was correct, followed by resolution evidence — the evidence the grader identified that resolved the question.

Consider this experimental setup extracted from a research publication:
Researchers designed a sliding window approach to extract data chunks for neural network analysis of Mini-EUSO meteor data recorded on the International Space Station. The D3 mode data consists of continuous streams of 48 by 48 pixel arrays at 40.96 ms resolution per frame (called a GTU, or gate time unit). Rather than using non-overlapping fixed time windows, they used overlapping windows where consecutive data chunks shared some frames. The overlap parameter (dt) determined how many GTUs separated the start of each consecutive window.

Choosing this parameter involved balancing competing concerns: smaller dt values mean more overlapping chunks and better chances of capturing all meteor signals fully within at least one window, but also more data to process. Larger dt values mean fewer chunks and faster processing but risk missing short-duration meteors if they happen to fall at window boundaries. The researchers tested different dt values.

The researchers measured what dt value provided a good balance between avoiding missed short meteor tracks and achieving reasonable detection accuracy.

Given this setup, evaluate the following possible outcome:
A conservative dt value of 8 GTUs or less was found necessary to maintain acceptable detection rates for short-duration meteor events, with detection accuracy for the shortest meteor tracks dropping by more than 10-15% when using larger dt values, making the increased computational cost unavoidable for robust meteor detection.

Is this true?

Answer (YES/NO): NO